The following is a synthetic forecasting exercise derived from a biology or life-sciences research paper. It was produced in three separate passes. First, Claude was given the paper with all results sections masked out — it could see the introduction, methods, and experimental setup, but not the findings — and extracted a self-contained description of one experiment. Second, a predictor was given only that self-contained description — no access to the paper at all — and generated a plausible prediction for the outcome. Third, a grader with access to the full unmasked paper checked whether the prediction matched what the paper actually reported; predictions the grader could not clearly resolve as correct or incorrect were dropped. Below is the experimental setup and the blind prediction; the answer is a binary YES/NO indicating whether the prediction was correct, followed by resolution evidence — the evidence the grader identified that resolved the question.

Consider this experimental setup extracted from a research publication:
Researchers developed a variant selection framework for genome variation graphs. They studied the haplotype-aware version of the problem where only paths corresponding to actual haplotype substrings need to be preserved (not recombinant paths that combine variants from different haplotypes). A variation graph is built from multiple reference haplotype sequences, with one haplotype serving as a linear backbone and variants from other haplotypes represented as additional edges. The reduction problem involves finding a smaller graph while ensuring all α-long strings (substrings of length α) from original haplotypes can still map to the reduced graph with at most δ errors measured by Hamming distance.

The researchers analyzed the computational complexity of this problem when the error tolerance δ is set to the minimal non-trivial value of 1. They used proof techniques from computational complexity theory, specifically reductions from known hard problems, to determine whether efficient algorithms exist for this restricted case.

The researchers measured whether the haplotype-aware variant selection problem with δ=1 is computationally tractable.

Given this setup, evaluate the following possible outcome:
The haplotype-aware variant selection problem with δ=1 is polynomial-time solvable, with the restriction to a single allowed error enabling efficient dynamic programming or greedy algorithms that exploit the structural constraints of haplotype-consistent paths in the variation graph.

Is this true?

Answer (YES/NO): NO